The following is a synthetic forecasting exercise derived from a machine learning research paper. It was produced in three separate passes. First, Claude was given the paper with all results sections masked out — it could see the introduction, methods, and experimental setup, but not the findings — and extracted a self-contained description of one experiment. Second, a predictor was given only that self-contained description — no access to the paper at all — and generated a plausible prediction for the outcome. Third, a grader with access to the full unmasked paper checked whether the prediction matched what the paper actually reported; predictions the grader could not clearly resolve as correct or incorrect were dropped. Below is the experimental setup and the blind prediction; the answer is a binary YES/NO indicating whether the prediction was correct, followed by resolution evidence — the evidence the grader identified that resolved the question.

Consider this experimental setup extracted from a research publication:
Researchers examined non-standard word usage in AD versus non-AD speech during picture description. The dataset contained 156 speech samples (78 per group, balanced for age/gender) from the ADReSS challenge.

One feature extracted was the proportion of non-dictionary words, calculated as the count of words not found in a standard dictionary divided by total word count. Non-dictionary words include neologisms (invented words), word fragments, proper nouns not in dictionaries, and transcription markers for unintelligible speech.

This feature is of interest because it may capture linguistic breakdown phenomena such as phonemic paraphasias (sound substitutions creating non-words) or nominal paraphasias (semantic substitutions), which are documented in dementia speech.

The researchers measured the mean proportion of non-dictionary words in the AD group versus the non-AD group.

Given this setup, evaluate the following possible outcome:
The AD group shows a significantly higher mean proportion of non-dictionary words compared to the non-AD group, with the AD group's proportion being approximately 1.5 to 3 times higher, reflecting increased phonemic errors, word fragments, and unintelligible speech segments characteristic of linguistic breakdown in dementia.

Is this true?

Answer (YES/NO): NO